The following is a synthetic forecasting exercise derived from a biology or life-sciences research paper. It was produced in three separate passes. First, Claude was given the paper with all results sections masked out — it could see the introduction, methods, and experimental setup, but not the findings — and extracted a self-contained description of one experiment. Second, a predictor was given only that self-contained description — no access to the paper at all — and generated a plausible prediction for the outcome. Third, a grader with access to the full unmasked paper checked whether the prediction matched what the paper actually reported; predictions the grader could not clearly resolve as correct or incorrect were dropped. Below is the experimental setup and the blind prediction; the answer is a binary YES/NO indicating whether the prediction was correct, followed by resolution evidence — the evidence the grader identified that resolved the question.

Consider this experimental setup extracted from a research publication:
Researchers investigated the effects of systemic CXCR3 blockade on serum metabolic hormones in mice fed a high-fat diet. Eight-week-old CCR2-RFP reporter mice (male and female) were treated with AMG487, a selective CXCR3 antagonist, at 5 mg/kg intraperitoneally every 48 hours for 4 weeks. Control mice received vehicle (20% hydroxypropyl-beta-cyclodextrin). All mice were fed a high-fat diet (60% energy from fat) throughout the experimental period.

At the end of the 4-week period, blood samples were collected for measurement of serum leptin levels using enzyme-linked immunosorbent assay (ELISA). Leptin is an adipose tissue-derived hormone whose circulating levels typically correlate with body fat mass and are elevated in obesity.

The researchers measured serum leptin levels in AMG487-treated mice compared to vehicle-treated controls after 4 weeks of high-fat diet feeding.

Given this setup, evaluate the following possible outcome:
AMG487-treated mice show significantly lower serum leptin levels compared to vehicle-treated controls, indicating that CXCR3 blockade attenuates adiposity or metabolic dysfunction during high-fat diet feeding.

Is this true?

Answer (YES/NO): NO